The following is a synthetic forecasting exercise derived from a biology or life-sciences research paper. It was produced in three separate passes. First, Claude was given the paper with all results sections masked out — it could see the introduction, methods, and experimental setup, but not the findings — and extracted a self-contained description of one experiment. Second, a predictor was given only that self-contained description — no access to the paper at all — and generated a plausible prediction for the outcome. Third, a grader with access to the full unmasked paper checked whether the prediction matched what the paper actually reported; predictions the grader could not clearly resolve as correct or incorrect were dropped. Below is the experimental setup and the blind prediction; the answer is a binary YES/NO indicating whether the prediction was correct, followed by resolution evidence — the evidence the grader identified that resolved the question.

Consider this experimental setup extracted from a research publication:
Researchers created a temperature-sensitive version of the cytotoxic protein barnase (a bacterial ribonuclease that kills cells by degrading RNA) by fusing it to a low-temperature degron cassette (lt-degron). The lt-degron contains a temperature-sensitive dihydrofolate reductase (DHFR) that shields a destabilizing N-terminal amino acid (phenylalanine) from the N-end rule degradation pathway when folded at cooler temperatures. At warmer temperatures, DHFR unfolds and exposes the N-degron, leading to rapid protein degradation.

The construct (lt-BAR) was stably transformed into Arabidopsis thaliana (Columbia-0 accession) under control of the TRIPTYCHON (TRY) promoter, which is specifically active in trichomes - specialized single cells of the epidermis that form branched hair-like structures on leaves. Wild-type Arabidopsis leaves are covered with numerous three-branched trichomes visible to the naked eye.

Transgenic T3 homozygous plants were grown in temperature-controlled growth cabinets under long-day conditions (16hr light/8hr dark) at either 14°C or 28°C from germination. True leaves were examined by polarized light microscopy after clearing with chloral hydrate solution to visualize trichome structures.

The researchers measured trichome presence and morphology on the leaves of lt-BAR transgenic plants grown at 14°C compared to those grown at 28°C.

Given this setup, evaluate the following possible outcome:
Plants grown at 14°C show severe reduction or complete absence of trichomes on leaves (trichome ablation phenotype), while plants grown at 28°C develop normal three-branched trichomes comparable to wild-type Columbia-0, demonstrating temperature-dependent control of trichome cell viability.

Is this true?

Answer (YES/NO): NO